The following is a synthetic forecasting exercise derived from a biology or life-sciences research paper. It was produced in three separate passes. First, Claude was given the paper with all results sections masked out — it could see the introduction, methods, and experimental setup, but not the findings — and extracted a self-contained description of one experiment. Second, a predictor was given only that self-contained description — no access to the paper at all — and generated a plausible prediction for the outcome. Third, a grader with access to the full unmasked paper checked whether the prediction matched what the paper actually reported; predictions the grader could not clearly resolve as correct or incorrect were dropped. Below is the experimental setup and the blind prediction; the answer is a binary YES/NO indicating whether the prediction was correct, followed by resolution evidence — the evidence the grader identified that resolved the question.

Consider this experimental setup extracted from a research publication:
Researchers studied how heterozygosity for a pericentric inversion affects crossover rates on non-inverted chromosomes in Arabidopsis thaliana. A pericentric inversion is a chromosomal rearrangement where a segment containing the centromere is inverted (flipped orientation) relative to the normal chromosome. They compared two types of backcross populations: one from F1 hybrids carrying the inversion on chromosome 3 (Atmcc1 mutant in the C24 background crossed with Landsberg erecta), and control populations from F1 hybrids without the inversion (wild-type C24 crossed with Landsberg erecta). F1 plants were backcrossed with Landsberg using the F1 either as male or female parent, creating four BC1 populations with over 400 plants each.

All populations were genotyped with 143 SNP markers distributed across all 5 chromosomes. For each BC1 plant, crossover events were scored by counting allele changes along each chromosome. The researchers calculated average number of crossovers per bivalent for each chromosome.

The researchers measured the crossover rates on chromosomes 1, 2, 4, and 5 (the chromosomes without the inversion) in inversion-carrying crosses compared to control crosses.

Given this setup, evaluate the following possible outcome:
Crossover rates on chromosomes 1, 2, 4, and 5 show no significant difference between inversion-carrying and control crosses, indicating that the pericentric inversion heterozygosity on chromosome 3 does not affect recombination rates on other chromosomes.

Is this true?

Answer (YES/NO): NO